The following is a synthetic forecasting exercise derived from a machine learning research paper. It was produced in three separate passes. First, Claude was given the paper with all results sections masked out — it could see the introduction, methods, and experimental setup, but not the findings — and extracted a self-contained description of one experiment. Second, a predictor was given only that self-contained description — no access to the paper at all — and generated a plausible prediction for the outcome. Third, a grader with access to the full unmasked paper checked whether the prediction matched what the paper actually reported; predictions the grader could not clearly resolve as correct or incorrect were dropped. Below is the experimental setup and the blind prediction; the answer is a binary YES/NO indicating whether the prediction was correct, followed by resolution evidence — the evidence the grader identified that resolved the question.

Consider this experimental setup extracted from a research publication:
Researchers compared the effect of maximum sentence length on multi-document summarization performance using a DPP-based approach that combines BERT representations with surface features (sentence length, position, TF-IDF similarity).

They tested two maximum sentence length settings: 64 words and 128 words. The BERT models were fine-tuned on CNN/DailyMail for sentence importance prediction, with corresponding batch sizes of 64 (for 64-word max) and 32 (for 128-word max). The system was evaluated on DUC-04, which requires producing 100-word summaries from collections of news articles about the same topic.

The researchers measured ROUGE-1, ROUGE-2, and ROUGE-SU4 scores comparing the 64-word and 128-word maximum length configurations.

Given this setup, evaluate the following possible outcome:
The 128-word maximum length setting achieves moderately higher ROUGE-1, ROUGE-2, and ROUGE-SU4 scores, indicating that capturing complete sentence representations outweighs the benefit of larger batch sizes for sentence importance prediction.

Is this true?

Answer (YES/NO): YES